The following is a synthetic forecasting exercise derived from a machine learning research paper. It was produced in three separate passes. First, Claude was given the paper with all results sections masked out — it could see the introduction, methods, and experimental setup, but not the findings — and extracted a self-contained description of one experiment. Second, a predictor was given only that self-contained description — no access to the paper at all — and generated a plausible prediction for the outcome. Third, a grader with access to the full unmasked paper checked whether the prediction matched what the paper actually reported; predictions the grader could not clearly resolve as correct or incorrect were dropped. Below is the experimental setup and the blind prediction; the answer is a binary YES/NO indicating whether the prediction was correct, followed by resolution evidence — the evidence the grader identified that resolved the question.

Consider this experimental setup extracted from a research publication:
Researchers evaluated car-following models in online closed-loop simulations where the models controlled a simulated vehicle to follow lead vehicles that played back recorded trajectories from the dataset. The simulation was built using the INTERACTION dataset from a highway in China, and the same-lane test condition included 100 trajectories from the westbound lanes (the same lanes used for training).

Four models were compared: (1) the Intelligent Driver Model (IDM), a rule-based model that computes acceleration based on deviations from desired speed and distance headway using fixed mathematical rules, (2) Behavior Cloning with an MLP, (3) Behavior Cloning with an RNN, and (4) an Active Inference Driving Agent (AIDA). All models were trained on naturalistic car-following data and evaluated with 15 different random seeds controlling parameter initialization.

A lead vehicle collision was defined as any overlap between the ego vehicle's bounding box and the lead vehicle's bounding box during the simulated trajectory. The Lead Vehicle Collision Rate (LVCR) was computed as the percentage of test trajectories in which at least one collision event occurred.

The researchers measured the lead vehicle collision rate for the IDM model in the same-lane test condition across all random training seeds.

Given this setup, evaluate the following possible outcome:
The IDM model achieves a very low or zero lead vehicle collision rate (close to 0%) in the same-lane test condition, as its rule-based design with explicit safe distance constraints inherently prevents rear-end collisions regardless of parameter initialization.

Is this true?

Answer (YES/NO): YES